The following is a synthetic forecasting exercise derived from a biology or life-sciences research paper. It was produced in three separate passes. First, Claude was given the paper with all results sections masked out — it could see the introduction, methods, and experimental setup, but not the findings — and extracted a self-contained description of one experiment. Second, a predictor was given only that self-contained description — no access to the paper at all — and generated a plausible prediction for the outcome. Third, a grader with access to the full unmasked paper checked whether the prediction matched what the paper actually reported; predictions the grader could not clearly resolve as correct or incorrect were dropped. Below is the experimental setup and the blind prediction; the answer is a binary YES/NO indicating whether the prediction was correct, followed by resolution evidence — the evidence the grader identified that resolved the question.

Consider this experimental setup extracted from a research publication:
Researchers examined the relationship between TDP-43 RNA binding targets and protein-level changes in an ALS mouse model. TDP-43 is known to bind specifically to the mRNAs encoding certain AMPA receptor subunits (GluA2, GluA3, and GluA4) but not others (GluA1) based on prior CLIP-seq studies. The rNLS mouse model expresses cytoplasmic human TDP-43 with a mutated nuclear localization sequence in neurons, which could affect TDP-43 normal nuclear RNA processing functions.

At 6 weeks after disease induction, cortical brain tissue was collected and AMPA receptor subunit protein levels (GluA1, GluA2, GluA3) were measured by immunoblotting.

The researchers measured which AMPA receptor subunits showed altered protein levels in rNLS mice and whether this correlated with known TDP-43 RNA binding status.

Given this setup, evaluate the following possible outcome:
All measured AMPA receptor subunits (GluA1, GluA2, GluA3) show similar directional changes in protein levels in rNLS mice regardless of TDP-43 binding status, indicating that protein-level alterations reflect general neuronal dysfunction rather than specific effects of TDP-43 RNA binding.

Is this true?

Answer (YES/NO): NO